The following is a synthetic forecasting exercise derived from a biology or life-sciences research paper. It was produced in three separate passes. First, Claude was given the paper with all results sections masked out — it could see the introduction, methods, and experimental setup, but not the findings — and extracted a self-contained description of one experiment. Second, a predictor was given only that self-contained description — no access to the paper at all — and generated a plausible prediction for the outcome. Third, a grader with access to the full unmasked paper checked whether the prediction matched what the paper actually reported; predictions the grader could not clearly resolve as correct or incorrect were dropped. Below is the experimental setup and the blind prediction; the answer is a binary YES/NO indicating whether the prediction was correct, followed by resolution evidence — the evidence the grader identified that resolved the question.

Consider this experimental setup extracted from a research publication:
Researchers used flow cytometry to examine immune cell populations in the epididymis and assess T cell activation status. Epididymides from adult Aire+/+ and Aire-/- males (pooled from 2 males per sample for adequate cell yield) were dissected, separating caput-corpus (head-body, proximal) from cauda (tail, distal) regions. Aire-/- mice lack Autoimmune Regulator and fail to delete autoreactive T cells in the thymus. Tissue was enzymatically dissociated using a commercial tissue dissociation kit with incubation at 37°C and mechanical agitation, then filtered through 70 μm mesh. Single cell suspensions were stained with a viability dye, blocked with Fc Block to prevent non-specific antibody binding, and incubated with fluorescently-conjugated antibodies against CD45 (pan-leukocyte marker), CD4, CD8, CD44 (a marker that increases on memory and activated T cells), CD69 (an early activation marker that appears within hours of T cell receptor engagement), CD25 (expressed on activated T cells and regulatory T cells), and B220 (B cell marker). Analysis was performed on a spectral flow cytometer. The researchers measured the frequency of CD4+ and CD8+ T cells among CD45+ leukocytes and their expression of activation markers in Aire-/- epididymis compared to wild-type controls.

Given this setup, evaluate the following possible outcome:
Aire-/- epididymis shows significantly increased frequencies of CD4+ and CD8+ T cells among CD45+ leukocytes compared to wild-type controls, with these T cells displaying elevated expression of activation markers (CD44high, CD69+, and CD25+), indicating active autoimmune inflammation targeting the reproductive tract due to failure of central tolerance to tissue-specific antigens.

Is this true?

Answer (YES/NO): NO